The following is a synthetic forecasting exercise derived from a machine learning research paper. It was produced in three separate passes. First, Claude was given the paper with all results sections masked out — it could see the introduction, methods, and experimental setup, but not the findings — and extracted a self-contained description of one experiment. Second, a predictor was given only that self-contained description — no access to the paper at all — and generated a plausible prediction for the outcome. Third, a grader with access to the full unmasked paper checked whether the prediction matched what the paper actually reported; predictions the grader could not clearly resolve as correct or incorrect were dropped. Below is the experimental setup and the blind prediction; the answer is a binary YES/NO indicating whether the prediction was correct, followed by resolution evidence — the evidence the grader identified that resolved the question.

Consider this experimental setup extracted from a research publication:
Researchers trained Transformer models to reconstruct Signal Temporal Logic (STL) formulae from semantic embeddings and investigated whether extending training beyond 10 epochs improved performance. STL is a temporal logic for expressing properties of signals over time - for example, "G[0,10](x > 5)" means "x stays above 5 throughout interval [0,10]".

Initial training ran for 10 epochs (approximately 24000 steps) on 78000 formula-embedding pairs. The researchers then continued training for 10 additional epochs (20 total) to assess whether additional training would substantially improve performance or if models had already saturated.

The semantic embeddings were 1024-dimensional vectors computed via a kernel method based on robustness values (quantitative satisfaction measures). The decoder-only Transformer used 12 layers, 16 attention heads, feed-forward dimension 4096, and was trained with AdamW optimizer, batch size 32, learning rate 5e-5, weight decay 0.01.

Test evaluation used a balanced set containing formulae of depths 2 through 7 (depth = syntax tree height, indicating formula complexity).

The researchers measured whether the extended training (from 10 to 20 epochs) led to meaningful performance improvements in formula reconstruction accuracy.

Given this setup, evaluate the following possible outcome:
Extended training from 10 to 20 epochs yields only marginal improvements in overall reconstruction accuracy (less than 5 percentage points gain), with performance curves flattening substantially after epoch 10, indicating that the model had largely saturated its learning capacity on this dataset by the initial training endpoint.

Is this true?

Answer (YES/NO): YES